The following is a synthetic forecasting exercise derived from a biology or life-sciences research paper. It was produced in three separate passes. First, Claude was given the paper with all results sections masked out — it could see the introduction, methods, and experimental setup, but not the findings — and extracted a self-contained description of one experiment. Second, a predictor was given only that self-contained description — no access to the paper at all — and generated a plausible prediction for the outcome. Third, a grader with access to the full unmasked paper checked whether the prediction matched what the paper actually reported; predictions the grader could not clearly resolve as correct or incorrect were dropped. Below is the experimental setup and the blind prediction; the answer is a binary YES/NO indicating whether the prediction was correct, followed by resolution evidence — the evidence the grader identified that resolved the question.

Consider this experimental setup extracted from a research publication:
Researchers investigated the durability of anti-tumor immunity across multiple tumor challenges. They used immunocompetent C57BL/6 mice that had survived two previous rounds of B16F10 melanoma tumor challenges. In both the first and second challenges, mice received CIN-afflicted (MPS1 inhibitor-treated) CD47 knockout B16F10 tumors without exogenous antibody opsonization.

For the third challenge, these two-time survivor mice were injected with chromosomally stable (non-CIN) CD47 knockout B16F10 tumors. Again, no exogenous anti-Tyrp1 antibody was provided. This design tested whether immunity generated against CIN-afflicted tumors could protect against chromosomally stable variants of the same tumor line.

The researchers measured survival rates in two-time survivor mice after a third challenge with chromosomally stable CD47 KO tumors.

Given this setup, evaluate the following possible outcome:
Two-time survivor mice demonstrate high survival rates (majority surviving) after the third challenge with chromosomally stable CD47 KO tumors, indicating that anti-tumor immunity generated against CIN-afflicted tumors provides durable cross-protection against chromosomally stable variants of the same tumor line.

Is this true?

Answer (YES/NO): YES